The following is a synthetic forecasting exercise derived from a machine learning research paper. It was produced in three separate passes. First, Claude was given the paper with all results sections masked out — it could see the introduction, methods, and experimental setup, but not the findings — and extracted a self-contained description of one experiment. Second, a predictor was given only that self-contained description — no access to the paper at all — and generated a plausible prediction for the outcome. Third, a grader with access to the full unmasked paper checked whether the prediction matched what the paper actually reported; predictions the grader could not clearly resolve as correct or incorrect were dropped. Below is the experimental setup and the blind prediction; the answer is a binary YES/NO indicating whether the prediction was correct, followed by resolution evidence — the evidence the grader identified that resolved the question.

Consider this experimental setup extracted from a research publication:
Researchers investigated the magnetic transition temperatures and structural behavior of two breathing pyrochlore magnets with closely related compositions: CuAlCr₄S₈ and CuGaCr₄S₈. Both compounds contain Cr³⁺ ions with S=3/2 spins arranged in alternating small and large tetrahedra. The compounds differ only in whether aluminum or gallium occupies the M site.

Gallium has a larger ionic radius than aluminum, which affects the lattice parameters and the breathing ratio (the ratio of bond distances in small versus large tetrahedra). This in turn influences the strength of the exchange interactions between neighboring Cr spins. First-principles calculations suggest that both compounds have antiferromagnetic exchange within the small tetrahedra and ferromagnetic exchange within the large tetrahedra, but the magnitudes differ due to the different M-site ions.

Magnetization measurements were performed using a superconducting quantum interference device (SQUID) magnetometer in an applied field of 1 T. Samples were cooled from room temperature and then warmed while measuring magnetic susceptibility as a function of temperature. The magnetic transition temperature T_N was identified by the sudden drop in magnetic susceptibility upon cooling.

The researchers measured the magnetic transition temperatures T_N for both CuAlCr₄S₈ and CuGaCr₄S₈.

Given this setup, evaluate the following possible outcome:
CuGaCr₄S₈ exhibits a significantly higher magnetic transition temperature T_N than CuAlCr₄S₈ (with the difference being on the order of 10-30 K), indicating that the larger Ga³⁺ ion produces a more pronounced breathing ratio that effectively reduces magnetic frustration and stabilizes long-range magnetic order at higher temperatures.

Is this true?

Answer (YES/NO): YES